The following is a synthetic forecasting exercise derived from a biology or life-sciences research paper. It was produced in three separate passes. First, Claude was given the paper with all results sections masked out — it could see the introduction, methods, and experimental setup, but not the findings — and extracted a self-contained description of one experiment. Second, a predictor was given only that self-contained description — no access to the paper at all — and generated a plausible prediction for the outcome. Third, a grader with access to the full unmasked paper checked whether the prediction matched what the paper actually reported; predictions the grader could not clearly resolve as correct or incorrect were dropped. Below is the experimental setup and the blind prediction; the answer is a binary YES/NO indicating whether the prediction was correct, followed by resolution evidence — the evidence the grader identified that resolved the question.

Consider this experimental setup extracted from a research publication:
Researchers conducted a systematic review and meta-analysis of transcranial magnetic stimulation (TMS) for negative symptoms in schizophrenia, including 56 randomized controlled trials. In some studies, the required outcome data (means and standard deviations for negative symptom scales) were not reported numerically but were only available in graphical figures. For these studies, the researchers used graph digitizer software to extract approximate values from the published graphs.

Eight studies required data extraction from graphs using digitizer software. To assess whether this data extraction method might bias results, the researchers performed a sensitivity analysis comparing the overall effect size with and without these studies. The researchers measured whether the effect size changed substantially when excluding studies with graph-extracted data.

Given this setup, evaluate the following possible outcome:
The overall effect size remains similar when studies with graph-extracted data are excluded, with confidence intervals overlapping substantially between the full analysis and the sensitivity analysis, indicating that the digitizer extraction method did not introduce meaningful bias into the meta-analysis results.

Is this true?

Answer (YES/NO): YES